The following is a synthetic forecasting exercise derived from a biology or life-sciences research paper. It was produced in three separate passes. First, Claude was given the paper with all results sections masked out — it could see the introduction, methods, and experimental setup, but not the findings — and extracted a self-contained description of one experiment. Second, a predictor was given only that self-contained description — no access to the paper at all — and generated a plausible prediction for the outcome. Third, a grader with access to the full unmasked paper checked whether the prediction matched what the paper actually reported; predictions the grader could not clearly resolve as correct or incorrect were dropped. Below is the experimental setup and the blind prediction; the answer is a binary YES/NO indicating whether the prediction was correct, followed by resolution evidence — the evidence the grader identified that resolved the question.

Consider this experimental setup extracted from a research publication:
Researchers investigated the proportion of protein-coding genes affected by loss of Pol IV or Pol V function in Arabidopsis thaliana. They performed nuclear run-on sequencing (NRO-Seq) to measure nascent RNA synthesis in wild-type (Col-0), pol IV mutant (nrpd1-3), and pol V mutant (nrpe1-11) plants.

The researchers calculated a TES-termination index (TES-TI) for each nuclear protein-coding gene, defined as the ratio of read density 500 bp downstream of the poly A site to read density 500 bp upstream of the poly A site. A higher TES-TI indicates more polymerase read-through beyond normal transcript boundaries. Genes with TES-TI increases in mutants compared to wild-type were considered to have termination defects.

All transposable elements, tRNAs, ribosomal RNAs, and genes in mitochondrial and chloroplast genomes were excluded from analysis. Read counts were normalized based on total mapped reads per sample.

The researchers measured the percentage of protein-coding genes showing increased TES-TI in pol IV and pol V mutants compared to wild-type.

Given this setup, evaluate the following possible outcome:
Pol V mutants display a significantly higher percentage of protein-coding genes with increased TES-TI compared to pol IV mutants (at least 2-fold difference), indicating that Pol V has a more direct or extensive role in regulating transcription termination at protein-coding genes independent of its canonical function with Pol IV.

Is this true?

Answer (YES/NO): NO